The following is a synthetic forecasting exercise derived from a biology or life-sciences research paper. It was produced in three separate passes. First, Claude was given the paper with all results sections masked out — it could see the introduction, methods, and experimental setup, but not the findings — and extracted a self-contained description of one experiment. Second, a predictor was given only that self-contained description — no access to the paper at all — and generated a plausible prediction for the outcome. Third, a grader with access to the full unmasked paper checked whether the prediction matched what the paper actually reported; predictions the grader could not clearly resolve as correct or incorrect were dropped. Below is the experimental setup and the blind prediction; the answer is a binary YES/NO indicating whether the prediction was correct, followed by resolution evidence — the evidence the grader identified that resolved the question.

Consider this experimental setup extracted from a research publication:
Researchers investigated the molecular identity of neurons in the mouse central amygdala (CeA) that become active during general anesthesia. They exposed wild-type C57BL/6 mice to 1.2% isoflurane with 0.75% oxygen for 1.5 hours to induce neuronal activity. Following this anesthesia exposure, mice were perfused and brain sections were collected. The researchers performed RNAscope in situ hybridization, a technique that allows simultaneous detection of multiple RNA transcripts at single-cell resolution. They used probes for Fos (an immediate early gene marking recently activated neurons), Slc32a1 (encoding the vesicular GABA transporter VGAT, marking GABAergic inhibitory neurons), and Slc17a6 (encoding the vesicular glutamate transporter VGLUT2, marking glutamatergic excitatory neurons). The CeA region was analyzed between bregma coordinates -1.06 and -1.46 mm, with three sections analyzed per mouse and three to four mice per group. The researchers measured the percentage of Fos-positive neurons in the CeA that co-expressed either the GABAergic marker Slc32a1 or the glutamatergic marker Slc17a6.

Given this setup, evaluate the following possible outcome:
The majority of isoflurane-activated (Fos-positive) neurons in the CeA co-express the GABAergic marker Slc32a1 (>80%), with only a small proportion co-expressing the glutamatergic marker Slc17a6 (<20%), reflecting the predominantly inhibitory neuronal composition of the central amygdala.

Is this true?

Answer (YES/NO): NO